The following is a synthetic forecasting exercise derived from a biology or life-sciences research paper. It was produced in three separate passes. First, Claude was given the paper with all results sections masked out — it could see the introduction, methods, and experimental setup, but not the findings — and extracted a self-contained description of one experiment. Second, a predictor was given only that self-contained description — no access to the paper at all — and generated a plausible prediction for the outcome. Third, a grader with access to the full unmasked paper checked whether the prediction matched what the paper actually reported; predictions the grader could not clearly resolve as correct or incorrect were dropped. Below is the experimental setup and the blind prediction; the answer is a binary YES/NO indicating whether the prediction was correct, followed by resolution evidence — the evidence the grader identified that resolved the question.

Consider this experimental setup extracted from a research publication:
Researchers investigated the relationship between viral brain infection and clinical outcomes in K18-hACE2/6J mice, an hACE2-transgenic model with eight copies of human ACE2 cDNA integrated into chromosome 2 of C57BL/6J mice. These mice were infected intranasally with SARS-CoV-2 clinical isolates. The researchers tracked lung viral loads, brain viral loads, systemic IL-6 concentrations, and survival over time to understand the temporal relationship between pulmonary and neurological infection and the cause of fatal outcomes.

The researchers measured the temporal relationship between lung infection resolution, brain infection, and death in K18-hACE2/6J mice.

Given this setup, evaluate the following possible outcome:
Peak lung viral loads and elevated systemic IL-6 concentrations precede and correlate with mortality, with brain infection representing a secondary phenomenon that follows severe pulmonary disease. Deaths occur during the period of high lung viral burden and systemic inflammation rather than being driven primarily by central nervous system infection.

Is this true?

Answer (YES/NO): NO